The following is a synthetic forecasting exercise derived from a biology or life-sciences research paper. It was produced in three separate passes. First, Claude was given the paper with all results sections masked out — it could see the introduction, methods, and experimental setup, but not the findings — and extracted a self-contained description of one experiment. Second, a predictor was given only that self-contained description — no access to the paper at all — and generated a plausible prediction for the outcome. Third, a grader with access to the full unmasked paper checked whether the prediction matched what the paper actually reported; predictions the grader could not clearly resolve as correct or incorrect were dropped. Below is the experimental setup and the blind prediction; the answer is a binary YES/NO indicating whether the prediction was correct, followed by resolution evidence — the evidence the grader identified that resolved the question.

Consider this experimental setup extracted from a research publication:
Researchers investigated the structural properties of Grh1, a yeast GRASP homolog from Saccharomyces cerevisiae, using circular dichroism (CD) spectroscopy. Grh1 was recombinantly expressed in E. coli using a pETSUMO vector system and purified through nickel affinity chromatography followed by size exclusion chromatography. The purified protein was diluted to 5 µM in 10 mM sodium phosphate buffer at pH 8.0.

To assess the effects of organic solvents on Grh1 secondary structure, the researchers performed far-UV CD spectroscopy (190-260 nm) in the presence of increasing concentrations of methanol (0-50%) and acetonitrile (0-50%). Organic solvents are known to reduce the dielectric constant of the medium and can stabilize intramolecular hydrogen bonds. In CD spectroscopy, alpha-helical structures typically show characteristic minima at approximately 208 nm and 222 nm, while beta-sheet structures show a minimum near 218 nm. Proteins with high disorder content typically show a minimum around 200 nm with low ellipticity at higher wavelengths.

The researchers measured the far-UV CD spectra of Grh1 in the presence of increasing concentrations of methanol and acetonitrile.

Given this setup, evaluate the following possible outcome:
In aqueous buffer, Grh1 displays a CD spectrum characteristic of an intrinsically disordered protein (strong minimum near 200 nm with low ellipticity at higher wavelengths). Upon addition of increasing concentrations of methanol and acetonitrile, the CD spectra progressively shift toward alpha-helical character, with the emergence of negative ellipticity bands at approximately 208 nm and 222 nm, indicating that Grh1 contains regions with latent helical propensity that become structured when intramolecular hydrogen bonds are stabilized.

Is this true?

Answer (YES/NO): NO